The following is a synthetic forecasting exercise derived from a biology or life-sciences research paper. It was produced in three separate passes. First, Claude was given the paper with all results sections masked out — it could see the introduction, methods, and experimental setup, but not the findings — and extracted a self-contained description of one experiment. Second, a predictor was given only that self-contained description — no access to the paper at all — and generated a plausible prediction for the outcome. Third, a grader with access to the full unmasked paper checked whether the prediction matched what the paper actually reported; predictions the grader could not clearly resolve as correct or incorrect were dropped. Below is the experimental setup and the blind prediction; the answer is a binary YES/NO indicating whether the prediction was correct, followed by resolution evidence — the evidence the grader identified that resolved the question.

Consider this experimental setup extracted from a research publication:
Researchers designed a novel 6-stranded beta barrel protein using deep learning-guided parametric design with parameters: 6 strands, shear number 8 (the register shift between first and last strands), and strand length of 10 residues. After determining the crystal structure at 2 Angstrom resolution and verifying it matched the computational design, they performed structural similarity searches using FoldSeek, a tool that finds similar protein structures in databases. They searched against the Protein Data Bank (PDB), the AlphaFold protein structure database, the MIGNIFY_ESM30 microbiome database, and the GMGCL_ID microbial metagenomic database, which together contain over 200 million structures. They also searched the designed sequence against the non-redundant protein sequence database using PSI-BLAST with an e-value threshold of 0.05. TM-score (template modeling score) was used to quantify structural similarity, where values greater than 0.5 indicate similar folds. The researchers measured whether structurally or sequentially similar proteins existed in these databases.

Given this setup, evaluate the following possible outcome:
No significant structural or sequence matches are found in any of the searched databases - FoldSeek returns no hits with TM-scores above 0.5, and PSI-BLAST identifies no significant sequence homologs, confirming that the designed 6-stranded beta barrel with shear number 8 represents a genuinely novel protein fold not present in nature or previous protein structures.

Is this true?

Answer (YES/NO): NO